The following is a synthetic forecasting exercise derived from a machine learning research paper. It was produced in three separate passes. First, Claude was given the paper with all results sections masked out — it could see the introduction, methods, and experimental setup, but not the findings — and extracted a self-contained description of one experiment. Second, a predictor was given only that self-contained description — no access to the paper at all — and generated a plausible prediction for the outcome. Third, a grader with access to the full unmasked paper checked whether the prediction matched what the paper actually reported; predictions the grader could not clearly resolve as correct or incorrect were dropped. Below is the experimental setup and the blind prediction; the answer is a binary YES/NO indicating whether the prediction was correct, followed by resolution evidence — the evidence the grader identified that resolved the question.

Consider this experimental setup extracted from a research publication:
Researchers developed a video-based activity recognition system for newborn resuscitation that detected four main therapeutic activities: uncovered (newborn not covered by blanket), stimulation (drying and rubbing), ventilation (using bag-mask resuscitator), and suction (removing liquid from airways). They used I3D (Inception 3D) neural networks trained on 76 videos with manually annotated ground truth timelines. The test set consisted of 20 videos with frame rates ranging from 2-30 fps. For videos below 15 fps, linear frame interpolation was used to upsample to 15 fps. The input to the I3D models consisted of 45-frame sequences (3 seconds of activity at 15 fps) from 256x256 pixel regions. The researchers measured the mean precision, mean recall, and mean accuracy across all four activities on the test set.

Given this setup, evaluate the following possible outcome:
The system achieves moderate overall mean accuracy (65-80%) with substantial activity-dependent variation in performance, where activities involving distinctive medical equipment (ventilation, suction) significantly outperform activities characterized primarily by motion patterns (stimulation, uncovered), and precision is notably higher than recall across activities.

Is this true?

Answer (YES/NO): NO